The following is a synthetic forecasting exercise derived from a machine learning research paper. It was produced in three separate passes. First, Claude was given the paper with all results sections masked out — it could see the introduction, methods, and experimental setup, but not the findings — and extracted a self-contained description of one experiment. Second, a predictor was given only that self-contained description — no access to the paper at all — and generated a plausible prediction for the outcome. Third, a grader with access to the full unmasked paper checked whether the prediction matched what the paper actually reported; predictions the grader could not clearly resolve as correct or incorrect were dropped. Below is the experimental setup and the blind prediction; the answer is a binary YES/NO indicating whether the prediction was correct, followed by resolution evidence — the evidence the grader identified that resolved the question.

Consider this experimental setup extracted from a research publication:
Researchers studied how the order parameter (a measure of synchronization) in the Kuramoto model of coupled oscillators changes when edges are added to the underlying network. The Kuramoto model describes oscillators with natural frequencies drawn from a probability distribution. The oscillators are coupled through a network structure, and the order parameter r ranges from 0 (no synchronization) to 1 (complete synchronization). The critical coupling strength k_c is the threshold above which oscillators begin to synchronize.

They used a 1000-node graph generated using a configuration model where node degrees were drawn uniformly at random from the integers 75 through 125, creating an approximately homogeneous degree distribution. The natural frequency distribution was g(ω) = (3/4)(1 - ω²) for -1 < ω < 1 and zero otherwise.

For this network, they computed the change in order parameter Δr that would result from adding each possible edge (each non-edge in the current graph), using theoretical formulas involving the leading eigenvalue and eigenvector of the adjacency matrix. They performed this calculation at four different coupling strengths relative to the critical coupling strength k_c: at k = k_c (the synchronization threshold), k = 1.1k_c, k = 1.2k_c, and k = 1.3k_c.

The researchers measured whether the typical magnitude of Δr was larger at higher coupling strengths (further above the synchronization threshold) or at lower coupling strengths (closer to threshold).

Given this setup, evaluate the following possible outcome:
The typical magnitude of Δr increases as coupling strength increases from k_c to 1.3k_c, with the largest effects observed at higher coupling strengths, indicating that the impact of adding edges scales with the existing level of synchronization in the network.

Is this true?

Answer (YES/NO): NO